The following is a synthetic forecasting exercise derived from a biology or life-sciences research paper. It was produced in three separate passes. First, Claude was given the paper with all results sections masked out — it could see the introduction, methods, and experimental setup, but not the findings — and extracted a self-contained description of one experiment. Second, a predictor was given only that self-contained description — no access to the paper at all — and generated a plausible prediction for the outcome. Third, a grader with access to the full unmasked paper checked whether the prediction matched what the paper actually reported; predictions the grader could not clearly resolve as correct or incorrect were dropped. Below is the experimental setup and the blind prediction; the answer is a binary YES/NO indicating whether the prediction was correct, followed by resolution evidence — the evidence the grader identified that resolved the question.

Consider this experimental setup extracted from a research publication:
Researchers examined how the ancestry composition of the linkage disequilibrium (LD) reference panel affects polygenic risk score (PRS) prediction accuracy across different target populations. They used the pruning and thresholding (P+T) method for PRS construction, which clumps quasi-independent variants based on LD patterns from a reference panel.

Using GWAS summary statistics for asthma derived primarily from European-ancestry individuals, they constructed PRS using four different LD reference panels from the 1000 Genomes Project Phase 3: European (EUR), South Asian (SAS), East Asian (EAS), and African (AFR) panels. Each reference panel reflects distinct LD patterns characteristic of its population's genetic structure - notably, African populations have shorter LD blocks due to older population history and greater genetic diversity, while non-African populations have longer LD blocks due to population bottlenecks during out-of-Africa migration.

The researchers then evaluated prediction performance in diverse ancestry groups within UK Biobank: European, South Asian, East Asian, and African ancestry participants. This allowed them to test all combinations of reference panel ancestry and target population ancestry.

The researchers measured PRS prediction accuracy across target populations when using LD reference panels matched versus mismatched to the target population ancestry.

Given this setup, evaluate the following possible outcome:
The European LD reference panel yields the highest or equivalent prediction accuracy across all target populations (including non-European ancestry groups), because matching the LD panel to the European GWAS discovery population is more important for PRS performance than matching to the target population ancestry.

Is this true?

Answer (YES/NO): YES